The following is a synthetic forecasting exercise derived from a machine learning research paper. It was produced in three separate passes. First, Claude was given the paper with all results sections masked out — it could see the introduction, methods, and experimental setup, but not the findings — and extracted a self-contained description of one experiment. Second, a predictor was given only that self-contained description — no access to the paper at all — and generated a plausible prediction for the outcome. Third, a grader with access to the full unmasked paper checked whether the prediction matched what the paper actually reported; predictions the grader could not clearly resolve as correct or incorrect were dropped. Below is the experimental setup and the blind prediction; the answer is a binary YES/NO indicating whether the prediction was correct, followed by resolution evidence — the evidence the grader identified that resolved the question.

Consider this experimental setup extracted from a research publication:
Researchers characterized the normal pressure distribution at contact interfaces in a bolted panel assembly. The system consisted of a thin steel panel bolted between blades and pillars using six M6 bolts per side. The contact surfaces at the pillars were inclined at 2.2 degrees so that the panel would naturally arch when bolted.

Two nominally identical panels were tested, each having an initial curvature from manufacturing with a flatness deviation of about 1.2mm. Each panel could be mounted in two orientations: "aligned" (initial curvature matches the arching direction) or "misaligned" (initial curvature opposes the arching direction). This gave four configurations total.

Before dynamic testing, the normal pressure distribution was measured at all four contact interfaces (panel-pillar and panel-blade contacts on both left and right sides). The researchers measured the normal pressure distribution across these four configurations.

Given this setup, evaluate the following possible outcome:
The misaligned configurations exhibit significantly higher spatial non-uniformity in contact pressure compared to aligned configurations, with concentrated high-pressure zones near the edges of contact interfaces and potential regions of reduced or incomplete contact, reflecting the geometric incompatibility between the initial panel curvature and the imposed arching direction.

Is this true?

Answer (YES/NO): NO